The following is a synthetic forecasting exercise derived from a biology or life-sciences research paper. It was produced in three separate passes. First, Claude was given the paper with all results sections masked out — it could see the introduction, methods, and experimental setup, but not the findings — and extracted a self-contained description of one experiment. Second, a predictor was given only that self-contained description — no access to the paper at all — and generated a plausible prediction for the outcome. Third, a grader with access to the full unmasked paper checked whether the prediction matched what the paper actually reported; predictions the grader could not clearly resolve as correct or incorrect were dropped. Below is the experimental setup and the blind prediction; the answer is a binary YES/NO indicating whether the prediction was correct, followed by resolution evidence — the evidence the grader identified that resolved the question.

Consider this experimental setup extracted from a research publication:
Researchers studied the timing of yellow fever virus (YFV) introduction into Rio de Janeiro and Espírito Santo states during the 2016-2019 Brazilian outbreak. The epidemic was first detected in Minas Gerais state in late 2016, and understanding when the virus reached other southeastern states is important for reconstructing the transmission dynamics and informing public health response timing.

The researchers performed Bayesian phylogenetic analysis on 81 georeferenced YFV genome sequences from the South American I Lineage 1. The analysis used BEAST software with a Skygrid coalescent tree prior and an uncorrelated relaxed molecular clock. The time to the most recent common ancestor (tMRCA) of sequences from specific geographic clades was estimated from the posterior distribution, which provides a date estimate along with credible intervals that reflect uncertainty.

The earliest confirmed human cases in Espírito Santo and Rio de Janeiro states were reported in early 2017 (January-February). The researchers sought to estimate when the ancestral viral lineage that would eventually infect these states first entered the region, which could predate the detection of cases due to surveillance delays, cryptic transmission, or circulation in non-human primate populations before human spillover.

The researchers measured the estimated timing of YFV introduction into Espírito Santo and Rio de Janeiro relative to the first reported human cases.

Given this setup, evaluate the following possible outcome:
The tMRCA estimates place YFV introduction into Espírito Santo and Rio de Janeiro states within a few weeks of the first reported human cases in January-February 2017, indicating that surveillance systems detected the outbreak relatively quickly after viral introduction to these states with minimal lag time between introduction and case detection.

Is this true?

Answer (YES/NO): YES